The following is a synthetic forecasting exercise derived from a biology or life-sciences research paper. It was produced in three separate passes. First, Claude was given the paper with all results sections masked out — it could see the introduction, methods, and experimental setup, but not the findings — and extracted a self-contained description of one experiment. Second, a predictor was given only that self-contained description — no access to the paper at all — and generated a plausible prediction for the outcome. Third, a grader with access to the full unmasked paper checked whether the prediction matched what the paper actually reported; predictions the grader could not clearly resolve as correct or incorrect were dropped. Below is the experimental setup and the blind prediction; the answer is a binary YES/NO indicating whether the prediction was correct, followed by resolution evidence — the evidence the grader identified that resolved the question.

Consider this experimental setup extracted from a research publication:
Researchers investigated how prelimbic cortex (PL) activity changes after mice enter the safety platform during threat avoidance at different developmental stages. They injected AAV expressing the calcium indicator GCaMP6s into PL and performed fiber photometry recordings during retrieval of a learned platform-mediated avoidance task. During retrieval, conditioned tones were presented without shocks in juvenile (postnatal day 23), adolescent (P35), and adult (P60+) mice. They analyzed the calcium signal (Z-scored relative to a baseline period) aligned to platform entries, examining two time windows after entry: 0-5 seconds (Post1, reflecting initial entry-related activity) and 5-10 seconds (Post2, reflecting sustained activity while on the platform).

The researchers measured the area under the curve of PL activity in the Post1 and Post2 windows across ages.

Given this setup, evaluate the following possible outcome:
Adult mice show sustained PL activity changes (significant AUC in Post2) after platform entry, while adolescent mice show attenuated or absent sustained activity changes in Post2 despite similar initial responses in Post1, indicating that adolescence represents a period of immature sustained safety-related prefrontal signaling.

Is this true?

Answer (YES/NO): NO